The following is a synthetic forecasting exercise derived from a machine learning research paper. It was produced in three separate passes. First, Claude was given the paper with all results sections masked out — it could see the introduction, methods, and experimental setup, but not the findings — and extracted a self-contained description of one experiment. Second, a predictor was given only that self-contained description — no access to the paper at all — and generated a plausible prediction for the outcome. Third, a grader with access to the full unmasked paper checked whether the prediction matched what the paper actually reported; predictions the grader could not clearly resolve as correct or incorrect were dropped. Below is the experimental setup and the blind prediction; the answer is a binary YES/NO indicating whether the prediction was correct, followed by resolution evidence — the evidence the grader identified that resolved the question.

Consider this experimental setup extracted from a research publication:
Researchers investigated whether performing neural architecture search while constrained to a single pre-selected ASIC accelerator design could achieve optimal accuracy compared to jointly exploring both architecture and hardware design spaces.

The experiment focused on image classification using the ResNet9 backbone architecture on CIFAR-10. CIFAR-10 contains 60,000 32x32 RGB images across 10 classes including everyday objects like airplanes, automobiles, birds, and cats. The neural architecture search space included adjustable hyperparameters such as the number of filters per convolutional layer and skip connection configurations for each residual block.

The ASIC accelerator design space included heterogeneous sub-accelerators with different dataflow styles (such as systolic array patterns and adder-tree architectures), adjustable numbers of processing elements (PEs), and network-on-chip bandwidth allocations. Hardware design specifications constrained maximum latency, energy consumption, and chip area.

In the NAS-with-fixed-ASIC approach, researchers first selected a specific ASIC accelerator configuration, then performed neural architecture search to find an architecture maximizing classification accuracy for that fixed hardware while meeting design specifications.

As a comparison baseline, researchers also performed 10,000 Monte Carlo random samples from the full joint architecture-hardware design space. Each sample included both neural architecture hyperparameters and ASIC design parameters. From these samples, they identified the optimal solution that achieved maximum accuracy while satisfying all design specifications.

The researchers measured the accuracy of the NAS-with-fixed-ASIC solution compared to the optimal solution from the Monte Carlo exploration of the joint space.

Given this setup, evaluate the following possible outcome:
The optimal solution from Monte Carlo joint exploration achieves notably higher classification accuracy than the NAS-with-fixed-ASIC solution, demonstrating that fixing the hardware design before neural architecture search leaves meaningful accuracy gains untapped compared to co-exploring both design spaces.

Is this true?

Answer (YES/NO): YES